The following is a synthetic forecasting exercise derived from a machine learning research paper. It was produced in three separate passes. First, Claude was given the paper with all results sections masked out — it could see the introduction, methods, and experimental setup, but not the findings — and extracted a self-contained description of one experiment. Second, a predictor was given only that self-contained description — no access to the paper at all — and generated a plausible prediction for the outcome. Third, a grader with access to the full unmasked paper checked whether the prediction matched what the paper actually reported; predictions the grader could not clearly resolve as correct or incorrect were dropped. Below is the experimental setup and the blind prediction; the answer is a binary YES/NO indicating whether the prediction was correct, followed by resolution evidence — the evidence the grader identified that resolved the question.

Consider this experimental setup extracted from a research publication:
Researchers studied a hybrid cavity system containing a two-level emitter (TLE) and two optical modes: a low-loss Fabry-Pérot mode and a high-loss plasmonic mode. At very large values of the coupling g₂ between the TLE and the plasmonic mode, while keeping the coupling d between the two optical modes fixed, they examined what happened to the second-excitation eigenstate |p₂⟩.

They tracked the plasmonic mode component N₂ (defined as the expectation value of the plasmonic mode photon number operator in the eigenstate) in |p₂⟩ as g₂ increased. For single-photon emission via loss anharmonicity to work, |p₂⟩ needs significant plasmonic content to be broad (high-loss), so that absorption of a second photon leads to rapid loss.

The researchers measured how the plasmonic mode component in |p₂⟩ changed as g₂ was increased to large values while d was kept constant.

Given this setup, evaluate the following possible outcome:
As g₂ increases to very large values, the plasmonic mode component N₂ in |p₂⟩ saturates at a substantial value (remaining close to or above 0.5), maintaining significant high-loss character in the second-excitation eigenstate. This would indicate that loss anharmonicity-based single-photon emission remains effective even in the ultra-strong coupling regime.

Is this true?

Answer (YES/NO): NO